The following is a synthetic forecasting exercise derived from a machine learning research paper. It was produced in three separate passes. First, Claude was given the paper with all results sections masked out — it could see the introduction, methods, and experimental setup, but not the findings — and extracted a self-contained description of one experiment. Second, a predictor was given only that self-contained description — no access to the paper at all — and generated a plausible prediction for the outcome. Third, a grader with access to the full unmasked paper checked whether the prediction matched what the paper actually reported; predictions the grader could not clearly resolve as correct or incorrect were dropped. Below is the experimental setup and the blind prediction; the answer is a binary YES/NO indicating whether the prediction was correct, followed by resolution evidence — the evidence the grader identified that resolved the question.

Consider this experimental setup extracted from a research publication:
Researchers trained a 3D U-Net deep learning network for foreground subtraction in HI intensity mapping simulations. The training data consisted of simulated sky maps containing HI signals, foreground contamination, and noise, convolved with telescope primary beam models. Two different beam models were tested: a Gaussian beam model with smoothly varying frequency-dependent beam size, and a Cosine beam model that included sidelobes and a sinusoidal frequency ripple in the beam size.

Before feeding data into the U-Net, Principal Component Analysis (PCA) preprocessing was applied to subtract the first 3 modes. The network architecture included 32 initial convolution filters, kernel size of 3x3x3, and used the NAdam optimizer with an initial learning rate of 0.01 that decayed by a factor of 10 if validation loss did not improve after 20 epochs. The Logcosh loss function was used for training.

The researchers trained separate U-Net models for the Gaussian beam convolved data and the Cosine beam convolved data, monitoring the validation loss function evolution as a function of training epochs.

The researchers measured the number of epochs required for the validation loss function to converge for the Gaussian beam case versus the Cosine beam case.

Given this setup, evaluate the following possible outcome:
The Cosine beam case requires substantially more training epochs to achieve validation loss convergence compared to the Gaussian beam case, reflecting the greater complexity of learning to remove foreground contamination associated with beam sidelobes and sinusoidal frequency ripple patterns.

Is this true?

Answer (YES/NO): YES